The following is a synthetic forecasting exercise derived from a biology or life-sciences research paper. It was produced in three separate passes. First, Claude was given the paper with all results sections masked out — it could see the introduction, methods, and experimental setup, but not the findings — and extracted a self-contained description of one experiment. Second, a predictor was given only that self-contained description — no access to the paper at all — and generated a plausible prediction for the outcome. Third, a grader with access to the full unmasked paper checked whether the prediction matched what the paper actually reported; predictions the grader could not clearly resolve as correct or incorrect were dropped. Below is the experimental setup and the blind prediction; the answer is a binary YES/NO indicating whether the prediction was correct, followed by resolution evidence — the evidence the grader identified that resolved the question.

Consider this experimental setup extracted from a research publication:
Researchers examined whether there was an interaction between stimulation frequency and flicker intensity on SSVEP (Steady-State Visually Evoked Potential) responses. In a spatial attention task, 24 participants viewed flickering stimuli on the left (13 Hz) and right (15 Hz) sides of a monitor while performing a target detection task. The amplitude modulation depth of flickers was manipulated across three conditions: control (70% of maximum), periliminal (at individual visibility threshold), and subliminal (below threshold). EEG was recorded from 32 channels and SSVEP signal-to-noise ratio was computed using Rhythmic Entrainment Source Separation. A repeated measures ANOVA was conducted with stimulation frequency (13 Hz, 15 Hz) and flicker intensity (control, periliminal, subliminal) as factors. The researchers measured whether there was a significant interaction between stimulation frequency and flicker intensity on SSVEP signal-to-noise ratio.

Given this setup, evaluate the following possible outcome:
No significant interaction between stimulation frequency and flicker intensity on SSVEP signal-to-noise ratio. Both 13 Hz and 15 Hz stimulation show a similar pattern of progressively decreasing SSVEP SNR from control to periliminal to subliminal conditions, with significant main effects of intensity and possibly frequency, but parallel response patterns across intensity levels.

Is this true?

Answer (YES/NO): YES